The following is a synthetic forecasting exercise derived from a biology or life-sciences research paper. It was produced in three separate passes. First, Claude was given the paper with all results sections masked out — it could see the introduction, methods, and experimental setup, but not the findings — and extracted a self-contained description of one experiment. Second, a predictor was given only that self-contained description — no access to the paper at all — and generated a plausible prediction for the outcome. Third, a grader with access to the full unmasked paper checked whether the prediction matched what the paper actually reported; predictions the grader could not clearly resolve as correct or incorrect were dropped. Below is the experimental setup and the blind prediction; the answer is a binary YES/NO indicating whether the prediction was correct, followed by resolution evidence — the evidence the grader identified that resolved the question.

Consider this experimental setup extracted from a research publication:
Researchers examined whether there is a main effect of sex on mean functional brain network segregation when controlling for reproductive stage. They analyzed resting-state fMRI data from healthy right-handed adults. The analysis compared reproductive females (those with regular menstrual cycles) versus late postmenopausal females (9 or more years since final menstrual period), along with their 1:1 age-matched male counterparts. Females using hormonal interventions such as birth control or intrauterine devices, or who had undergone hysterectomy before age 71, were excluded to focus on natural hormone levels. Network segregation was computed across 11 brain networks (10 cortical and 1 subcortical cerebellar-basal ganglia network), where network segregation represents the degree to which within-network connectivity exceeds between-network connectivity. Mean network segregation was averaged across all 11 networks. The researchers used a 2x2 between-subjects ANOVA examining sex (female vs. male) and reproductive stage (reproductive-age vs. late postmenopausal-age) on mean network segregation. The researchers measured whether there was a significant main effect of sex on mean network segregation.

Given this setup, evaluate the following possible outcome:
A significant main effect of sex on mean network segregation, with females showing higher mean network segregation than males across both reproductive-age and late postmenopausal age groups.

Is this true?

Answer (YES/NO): NO